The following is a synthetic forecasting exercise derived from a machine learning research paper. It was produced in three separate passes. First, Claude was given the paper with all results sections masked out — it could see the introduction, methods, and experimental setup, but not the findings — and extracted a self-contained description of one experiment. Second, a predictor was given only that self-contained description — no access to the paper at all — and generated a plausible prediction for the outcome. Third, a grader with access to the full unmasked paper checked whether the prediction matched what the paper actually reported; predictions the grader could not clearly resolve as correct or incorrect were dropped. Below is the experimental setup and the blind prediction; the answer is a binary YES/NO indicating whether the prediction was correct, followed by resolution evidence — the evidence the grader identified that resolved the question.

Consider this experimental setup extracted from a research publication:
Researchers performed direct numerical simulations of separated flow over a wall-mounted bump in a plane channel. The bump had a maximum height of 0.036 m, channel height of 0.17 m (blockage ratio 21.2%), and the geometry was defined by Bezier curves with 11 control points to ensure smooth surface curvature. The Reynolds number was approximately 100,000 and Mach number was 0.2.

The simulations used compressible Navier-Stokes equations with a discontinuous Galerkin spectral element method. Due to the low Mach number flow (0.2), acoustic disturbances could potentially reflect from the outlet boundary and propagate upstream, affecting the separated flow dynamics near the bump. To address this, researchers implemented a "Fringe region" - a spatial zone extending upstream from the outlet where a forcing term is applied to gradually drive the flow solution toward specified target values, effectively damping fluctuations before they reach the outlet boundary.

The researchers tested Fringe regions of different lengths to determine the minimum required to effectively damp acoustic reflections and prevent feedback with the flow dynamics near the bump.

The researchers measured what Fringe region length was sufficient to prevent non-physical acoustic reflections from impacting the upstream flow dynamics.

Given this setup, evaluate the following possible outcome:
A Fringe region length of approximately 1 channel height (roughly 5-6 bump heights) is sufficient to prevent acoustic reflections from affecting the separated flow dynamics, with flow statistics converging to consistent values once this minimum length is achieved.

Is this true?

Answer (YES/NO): NO